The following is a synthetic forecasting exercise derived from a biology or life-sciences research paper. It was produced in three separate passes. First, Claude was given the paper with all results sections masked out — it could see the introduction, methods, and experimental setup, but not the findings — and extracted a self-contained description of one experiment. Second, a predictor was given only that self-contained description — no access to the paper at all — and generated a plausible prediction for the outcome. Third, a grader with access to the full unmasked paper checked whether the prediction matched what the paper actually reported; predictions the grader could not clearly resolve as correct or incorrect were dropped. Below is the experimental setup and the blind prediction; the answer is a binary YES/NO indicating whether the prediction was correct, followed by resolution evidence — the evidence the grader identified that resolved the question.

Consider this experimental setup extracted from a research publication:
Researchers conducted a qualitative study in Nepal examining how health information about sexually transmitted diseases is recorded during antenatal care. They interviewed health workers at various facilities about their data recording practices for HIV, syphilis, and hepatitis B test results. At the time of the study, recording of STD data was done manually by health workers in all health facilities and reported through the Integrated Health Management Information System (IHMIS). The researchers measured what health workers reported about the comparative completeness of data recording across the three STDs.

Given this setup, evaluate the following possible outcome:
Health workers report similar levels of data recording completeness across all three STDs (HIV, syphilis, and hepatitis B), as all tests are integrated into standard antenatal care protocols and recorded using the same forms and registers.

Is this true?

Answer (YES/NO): NO